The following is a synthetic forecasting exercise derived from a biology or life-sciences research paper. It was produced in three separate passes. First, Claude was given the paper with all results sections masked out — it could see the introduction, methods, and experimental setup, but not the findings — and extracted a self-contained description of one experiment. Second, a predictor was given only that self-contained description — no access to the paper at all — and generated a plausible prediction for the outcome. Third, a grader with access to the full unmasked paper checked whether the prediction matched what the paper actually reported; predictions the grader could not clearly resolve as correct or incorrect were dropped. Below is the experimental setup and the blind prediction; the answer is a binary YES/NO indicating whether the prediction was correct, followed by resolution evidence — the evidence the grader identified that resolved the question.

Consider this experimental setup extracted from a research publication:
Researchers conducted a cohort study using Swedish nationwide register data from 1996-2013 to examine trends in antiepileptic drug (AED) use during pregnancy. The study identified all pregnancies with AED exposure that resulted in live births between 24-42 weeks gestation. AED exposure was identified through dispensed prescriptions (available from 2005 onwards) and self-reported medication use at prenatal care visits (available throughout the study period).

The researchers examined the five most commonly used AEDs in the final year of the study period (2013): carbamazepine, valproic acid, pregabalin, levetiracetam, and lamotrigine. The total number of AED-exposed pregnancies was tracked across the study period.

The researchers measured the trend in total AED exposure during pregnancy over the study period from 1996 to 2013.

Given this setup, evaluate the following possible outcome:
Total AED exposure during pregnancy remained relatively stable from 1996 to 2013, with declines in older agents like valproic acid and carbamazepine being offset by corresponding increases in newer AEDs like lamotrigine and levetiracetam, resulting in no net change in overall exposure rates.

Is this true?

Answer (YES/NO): NO